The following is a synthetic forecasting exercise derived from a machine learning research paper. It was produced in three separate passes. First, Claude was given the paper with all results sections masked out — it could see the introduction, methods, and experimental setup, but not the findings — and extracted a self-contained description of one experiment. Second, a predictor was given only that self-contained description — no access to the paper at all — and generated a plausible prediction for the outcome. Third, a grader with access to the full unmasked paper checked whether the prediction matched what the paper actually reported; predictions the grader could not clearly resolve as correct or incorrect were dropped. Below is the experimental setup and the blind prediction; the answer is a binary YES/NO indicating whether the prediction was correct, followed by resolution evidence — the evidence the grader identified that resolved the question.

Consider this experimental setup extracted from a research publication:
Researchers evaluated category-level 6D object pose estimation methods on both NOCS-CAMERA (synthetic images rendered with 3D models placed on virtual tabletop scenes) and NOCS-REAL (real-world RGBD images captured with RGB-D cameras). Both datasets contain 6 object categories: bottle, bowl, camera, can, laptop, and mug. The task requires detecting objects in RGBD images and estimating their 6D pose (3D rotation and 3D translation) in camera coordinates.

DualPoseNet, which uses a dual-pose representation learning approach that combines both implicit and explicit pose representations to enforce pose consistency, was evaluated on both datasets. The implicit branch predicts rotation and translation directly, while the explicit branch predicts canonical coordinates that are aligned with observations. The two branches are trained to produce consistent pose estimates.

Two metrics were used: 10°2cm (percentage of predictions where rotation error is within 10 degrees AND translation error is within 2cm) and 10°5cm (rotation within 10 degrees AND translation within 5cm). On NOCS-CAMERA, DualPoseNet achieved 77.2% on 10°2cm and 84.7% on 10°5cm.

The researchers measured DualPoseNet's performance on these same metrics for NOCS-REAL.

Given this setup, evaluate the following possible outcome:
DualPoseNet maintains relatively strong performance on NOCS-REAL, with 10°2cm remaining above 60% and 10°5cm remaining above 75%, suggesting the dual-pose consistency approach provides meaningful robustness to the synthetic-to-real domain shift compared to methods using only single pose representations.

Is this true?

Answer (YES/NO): NO